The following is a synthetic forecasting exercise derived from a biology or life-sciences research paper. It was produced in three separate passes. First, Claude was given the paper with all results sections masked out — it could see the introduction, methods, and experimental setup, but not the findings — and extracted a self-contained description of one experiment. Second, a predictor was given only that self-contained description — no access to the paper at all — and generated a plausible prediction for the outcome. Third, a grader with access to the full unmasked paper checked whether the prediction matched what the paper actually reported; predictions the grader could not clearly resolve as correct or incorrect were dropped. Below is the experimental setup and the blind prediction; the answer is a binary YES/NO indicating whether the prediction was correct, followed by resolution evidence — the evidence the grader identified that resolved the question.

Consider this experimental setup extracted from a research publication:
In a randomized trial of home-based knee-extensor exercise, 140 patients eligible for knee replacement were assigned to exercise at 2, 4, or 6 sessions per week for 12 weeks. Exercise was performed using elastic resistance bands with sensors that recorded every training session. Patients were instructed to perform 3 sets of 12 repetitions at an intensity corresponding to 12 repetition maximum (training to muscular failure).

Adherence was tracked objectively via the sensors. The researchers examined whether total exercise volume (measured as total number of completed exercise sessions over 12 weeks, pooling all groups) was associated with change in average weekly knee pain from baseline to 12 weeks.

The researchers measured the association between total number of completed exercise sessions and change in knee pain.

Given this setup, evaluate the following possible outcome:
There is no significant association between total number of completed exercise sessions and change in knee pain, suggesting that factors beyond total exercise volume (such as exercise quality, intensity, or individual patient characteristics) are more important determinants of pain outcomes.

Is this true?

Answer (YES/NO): YES